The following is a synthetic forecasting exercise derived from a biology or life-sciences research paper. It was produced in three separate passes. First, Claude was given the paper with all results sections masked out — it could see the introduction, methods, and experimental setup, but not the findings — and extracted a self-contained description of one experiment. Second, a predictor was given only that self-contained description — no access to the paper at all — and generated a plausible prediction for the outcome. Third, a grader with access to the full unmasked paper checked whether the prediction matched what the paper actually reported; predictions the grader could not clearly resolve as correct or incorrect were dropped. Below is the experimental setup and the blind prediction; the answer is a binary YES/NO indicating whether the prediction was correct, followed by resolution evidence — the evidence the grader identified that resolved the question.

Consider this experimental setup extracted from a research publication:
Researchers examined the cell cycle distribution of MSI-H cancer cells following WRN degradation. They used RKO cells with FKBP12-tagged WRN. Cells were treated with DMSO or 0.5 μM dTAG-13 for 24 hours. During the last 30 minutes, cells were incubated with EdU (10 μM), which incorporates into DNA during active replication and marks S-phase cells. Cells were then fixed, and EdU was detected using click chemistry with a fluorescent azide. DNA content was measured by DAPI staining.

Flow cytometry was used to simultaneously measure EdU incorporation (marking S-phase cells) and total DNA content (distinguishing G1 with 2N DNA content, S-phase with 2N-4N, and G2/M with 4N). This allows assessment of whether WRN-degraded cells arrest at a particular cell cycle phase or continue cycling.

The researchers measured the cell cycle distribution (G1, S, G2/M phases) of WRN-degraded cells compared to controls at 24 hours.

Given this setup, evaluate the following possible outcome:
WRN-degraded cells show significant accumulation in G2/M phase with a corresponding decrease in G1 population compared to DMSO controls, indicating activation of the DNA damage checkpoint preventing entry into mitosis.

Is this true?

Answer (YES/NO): YES